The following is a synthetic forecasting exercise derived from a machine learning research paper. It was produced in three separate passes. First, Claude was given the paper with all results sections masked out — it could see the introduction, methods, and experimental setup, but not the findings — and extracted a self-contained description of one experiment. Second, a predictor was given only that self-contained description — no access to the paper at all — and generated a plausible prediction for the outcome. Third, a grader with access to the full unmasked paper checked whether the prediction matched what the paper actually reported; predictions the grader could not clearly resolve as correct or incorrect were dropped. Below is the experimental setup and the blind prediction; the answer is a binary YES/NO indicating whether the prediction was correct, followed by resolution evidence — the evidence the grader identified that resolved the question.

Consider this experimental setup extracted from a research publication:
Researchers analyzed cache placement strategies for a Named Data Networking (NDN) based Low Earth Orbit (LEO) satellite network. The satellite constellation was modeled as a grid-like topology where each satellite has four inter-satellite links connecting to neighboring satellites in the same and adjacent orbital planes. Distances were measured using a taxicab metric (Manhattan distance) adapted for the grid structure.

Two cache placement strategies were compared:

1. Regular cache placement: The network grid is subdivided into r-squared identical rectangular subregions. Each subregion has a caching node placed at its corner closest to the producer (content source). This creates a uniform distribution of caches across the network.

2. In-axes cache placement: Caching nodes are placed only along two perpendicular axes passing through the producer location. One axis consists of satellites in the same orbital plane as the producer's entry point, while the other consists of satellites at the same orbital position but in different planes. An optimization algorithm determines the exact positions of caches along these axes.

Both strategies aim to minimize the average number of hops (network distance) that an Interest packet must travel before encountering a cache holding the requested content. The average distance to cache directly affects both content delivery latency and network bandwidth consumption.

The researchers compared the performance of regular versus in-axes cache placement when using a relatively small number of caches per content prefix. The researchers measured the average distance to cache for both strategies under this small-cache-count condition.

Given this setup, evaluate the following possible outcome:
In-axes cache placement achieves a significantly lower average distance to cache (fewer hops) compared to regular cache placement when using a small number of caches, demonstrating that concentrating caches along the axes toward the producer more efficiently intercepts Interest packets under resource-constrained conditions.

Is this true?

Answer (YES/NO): NO